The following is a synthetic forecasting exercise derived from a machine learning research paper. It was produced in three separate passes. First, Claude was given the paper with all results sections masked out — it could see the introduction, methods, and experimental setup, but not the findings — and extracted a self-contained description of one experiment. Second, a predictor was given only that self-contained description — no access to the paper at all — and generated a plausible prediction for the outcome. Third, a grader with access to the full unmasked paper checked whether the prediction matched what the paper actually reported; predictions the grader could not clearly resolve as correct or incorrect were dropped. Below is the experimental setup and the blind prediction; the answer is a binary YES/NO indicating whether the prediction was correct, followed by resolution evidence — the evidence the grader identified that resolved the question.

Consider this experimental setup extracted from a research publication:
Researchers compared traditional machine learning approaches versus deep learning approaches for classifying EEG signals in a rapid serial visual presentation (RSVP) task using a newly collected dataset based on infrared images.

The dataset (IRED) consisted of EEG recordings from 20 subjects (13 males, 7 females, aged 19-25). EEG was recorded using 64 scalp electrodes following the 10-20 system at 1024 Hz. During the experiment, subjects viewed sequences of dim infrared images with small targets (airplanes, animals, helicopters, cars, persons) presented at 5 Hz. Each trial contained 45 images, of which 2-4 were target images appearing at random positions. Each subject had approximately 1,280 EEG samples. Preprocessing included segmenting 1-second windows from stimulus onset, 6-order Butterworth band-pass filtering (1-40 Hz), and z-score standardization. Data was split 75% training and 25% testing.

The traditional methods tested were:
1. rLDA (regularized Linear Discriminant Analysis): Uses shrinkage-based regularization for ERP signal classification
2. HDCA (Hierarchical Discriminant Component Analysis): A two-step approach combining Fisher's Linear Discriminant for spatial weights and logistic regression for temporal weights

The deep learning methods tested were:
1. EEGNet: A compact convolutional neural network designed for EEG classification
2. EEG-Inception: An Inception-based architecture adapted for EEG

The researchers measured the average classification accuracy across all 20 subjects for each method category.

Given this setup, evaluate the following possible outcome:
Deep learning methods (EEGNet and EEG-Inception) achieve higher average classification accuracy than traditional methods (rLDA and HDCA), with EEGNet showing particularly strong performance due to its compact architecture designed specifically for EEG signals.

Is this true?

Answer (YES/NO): NO